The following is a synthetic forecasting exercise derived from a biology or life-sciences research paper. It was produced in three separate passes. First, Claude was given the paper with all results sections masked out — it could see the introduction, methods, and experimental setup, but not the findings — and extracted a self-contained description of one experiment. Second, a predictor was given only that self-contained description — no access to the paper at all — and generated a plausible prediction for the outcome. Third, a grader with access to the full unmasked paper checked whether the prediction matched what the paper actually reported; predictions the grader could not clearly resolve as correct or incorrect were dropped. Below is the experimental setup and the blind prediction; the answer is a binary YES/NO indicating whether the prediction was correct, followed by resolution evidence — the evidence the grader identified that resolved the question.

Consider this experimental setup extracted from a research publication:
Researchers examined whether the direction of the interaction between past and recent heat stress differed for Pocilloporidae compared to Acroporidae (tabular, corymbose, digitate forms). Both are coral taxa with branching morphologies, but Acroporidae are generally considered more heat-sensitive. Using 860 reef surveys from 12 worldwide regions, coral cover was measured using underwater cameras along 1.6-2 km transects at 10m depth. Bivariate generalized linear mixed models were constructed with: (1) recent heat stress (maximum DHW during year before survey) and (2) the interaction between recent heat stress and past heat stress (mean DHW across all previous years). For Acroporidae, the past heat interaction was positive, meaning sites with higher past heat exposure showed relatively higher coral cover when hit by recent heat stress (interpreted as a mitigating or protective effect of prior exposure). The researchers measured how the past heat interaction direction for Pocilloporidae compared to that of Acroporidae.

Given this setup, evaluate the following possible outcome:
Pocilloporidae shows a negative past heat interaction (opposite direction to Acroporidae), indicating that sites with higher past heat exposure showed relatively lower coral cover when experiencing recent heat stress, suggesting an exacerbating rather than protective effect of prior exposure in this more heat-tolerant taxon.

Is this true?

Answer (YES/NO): NO